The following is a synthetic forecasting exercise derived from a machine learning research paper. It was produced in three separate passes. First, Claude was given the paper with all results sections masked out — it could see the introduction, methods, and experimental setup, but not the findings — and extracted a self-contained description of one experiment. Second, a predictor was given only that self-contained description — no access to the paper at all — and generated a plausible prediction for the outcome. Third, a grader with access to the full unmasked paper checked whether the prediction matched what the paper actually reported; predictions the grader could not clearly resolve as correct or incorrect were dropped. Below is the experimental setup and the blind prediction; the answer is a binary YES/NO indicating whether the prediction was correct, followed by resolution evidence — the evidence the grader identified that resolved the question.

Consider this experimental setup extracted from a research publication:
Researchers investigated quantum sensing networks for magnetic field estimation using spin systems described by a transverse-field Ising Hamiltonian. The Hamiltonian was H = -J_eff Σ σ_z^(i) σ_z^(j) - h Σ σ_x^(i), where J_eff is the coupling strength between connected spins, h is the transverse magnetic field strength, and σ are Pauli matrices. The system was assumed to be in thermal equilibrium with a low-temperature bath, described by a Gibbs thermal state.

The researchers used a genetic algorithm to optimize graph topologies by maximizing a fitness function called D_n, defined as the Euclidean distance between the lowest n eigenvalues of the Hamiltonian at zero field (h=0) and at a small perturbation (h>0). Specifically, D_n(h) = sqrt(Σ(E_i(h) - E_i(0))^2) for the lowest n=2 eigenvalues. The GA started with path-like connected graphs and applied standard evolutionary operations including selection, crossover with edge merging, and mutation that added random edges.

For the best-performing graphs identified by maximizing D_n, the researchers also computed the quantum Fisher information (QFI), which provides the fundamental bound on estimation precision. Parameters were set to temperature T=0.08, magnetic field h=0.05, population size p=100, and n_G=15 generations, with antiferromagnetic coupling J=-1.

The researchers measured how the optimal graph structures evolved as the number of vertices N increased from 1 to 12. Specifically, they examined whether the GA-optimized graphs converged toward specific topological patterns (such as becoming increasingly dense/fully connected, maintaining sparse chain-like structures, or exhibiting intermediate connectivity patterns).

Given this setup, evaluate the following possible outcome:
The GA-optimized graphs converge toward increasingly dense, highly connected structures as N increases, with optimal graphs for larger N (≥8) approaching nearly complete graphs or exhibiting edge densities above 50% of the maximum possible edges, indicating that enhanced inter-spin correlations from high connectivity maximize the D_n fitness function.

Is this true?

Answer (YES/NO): YES